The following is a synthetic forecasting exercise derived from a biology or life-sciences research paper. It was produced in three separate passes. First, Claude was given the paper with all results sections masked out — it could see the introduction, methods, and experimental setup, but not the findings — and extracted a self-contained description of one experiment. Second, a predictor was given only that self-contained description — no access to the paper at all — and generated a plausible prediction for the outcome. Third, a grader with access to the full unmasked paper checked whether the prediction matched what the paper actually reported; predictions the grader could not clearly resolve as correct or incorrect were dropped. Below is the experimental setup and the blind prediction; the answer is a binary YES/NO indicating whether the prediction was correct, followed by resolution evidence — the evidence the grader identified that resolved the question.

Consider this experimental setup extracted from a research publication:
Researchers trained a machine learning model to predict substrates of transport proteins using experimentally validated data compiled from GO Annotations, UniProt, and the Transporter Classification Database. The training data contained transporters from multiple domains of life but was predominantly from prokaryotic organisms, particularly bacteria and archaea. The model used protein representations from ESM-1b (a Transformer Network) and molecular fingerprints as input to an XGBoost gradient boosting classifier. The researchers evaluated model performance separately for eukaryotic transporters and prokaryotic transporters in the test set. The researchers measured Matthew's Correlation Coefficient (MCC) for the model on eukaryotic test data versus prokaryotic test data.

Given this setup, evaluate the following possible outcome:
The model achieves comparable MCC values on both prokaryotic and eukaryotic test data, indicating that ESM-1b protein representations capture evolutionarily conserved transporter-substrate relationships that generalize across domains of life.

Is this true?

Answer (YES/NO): NO